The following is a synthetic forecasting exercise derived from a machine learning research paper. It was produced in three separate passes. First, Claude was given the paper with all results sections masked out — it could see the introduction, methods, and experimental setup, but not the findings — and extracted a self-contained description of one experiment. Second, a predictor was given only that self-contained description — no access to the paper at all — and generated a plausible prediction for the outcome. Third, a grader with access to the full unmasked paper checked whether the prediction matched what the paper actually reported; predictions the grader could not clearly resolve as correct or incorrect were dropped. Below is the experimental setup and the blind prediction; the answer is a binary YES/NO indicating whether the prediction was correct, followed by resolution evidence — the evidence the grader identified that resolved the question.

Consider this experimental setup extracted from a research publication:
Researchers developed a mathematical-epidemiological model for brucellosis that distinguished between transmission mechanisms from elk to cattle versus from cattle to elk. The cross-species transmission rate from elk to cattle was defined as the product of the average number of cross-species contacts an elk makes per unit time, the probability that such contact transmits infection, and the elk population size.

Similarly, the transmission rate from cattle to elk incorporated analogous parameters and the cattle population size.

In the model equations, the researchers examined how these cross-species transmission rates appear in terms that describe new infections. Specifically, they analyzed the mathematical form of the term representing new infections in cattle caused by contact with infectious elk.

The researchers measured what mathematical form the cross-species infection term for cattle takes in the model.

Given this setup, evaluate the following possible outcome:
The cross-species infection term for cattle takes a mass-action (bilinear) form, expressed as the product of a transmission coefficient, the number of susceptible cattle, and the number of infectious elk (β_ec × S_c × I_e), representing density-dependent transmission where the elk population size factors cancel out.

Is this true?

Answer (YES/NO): NO